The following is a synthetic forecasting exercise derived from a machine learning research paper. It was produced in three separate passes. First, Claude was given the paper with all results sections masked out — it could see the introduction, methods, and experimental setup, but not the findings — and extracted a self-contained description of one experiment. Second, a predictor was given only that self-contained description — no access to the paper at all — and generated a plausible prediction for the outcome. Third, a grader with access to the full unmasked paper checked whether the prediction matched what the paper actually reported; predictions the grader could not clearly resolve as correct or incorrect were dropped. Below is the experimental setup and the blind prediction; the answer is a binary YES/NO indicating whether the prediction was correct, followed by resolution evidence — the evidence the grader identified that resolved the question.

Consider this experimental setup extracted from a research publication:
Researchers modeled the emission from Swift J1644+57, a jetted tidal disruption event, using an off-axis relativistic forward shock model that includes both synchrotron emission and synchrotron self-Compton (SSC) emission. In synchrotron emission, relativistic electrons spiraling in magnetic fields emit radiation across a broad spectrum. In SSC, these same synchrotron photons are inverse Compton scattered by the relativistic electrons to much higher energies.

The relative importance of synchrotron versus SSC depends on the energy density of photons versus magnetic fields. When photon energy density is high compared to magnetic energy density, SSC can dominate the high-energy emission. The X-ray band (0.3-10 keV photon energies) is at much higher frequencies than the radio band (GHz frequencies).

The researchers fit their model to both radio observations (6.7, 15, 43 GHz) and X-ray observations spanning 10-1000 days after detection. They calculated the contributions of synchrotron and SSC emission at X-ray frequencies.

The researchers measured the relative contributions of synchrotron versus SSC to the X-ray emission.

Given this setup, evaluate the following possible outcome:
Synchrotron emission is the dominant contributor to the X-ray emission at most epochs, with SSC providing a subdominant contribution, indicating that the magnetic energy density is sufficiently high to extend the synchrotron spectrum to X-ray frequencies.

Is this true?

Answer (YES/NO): NO